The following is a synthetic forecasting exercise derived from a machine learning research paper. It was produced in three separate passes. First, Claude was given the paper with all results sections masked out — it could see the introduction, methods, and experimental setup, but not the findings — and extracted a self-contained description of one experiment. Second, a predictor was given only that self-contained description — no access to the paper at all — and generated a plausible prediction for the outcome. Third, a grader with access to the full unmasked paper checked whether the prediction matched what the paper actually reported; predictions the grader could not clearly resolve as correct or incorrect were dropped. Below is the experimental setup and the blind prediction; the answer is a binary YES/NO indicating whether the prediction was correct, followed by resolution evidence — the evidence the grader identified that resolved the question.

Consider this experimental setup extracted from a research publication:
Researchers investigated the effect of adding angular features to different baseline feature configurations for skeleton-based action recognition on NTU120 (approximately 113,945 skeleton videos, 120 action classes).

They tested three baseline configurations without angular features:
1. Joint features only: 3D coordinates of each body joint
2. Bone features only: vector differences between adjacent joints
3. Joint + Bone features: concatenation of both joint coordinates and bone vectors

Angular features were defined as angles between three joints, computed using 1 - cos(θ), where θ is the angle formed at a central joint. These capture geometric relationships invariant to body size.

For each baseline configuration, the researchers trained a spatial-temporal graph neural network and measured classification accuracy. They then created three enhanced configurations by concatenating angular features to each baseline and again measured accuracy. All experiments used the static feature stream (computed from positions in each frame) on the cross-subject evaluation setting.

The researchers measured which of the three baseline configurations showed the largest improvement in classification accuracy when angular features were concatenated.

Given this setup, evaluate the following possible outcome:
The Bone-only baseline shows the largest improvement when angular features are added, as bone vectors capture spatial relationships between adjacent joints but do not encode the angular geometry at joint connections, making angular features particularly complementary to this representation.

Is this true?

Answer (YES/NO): NO